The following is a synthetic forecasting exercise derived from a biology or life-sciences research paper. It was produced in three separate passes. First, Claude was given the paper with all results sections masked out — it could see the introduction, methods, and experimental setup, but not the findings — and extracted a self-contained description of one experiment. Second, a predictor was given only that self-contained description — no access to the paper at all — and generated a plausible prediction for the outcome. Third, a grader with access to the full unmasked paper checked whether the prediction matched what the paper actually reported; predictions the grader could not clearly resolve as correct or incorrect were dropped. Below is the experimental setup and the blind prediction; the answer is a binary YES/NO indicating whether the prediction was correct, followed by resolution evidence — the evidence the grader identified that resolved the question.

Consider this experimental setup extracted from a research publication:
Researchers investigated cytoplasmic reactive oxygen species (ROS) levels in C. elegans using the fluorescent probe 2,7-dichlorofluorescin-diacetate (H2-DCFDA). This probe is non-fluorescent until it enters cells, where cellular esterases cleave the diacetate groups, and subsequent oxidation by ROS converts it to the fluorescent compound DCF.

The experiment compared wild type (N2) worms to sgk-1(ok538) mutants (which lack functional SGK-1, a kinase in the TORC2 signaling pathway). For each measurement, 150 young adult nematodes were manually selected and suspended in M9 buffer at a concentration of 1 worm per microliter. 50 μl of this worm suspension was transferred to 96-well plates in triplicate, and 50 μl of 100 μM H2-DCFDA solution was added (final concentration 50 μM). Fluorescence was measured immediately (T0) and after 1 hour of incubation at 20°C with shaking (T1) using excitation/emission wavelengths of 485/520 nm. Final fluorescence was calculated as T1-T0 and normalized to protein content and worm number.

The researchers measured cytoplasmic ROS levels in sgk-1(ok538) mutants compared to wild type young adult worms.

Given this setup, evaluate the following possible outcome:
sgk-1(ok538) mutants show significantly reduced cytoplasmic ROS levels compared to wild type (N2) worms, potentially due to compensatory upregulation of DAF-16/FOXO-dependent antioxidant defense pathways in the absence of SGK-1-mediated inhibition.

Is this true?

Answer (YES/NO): NO